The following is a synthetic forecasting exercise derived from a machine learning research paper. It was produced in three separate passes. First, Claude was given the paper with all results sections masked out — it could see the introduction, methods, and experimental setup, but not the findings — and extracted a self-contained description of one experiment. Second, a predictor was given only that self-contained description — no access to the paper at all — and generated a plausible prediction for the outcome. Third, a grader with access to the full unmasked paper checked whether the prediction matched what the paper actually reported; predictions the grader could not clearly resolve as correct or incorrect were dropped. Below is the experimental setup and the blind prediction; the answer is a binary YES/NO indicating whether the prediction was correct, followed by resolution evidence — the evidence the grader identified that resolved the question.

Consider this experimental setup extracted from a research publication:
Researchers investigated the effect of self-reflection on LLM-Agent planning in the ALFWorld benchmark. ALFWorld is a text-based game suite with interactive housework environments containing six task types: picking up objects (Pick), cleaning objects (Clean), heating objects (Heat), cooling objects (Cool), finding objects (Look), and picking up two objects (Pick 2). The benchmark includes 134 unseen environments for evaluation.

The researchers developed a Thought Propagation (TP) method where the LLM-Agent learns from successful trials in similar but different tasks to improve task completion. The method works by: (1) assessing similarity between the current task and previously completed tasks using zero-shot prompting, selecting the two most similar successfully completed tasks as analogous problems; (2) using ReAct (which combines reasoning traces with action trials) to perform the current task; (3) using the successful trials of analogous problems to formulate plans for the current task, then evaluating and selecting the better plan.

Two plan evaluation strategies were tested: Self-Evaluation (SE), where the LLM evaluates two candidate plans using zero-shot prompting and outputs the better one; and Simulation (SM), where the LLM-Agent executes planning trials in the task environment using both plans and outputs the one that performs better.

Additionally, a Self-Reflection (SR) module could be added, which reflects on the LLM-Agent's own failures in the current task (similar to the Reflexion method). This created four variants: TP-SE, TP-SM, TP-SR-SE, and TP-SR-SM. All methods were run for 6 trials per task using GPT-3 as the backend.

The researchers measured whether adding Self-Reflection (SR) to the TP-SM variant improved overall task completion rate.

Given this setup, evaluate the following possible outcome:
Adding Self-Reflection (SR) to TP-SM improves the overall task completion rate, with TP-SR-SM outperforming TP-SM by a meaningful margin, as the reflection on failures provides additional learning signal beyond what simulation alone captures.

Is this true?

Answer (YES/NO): NO